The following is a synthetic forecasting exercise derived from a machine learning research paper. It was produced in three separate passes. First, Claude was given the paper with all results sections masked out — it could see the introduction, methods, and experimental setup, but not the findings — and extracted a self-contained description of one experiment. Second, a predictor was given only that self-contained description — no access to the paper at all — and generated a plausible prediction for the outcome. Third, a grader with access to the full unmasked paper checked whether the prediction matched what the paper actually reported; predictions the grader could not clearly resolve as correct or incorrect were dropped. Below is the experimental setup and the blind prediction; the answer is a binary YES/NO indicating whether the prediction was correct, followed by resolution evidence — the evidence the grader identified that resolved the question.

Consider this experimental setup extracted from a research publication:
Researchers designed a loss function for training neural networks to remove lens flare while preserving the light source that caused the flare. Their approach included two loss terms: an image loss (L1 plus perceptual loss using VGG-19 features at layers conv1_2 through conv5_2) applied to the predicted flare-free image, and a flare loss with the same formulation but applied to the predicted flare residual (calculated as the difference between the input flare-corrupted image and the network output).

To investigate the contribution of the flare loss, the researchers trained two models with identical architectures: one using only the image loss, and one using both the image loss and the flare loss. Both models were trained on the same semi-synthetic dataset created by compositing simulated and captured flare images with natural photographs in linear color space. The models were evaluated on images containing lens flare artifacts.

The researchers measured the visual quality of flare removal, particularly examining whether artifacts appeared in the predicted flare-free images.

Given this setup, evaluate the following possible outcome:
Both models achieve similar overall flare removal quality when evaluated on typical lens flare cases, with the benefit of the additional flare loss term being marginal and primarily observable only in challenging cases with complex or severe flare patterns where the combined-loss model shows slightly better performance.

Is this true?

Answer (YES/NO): NO